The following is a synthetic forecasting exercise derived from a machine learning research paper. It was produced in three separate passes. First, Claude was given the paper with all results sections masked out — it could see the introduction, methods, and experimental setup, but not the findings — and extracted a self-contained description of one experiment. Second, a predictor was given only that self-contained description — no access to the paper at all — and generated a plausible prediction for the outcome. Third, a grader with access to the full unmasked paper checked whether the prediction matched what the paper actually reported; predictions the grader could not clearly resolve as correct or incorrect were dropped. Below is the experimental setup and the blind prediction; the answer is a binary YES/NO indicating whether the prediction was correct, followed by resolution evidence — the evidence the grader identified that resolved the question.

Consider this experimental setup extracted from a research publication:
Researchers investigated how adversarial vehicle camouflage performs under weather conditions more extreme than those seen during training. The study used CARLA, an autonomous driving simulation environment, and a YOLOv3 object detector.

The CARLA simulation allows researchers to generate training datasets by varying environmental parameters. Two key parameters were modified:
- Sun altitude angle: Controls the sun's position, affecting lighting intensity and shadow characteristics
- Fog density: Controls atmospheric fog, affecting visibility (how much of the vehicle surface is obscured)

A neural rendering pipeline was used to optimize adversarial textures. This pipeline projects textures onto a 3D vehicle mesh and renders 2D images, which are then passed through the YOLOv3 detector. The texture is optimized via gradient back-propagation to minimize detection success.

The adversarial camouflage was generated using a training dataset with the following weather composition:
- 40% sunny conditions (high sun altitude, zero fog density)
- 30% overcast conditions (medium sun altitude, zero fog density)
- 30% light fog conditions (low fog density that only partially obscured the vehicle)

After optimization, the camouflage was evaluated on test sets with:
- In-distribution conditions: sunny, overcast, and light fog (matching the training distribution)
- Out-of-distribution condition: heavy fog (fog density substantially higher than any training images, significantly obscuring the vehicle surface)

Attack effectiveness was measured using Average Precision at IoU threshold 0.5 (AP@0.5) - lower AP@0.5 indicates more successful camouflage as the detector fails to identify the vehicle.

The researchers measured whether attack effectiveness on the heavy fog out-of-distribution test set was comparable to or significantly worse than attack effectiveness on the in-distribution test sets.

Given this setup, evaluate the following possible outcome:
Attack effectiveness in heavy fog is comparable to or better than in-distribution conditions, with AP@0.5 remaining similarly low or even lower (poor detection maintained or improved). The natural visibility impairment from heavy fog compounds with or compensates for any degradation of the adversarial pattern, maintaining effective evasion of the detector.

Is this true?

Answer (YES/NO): YES